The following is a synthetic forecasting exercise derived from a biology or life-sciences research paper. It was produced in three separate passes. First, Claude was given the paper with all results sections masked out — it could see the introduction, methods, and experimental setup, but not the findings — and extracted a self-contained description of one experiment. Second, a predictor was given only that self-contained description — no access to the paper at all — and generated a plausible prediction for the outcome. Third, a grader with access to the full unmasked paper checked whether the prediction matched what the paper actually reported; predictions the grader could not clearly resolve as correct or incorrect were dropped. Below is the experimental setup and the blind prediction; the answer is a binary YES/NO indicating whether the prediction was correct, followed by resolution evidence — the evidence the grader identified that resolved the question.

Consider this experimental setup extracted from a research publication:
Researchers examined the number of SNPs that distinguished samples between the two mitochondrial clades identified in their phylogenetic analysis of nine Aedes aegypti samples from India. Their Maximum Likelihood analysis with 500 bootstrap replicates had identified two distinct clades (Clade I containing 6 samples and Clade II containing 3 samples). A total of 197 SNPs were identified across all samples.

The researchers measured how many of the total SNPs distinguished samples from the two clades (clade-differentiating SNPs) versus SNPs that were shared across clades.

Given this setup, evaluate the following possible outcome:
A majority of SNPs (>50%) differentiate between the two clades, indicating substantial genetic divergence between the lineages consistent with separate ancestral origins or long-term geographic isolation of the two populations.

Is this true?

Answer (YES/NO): YES